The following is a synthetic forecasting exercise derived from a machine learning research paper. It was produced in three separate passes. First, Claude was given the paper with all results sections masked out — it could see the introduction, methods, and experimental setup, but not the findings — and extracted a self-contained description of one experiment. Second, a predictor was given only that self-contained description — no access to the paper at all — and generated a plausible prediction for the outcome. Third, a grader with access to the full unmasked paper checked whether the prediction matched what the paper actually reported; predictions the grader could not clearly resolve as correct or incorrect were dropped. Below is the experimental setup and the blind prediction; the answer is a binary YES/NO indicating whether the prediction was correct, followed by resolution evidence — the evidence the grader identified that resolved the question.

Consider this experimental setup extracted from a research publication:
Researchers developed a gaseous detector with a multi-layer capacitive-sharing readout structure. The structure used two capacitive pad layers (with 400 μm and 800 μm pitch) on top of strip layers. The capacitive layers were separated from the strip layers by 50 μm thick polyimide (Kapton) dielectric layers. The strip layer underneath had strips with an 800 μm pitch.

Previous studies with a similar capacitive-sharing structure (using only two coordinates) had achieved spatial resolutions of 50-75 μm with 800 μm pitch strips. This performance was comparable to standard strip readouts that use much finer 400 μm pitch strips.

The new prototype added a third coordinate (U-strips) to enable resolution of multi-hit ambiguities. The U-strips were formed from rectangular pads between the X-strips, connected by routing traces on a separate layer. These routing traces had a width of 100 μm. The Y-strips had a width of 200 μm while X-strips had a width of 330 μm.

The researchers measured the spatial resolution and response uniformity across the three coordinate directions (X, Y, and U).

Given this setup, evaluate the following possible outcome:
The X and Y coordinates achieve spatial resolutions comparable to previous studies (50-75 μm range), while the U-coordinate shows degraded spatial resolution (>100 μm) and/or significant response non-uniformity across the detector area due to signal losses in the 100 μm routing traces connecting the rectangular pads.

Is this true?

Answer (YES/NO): NO